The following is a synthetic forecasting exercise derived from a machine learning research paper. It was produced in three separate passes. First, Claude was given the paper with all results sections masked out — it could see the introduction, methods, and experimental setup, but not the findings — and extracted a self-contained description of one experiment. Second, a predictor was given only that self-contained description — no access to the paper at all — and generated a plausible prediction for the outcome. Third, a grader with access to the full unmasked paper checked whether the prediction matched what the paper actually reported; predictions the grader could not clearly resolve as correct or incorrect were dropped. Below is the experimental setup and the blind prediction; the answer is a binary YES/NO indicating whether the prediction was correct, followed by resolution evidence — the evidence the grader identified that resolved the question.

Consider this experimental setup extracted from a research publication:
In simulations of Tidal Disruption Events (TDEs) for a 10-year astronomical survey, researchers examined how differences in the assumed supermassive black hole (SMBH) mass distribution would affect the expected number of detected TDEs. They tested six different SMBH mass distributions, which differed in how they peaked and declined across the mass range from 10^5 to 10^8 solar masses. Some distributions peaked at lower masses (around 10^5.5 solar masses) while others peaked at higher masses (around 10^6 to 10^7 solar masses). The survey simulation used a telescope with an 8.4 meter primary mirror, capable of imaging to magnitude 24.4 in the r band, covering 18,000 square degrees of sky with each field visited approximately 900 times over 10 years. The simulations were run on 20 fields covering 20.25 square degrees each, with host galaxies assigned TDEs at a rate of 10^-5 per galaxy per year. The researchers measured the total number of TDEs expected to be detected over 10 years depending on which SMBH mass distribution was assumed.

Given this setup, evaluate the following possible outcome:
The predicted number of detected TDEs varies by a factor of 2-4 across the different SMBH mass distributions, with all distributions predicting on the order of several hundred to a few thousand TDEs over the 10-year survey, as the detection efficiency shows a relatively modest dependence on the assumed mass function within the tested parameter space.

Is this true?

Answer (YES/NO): NO